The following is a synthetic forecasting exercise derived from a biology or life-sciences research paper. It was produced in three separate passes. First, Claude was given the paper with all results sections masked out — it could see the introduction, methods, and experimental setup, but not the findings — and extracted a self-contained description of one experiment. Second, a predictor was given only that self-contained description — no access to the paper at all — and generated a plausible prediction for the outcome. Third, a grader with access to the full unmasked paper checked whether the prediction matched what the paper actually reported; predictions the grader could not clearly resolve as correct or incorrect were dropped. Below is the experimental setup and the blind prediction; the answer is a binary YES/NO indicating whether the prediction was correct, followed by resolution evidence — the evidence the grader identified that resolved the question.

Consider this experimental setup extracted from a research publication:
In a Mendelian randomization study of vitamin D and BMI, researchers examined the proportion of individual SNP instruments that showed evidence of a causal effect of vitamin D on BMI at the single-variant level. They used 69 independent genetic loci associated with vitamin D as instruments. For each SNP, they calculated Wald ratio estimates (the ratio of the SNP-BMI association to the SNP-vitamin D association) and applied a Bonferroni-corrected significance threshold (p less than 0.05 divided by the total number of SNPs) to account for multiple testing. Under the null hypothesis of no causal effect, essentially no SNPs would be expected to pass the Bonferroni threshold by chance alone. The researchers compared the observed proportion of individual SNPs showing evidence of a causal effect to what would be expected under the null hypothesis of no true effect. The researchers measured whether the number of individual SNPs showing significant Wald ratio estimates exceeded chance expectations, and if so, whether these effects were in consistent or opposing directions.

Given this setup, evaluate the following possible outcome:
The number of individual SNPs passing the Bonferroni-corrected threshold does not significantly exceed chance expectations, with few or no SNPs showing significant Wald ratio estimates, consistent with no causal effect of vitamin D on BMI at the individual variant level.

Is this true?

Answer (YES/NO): NO